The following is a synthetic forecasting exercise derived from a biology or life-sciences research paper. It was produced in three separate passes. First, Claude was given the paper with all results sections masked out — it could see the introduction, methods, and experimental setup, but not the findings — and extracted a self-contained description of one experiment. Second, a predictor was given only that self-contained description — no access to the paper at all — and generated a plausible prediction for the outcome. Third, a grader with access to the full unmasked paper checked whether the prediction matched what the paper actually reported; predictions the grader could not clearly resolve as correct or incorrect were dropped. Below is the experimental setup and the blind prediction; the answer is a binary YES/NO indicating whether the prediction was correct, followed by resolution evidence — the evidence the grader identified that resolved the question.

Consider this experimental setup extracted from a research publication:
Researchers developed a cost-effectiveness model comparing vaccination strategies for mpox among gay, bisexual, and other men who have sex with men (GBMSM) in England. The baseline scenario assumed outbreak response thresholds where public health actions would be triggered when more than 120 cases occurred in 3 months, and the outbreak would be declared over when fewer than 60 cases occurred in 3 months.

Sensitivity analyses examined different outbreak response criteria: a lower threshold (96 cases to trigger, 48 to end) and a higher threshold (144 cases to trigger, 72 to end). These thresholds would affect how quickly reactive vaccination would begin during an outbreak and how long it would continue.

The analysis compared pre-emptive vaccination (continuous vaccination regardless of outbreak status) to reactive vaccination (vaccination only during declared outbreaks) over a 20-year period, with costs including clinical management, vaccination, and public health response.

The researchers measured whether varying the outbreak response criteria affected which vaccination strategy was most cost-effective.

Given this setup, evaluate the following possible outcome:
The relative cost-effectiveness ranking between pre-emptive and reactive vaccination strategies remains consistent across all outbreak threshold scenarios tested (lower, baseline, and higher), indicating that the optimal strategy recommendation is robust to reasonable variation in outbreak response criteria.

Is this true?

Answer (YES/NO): YES